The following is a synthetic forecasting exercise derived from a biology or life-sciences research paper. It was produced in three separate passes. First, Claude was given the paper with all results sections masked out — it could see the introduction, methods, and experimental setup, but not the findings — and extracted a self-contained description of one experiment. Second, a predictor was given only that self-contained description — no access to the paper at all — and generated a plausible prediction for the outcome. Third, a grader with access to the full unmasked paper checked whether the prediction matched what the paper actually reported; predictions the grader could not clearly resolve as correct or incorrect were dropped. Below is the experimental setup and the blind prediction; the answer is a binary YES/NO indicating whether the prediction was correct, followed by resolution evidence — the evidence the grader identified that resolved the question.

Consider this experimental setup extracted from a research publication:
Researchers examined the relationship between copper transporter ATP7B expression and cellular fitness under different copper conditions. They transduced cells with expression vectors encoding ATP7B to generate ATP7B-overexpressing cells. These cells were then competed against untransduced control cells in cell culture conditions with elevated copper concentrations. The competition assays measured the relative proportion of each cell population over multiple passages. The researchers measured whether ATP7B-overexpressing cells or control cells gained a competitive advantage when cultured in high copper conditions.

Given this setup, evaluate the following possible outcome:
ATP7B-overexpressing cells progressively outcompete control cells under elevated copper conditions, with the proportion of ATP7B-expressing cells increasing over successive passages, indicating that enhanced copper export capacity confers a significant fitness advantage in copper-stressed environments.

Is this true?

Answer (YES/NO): YES